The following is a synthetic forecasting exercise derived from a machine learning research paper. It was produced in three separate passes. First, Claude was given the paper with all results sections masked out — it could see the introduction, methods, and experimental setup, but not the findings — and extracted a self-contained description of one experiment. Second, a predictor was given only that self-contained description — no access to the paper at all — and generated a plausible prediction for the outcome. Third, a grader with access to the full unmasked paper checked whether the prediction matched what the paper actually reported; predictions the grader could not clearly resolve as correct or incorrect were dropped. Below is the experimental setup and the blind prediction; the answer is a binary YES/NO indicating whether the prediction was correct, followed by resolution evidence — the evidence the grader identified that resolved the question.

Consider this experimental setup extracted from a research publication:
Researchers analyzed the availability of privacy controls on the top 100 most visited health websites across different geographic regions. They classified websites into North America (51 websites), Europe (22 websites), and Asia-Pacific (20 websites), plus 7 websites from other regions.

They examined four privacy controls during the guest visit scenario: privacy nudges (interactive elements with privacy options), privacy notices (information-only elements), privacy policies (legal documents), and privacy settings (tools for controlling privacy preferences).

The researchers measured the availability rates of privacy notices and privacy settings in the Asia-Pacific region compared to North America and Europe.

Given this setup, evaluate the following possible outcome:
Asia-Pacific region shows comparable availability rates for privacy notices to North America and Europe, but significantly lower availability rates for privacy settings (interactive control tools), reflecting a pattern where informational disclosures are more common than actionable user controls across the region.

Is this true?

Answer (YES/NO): NO